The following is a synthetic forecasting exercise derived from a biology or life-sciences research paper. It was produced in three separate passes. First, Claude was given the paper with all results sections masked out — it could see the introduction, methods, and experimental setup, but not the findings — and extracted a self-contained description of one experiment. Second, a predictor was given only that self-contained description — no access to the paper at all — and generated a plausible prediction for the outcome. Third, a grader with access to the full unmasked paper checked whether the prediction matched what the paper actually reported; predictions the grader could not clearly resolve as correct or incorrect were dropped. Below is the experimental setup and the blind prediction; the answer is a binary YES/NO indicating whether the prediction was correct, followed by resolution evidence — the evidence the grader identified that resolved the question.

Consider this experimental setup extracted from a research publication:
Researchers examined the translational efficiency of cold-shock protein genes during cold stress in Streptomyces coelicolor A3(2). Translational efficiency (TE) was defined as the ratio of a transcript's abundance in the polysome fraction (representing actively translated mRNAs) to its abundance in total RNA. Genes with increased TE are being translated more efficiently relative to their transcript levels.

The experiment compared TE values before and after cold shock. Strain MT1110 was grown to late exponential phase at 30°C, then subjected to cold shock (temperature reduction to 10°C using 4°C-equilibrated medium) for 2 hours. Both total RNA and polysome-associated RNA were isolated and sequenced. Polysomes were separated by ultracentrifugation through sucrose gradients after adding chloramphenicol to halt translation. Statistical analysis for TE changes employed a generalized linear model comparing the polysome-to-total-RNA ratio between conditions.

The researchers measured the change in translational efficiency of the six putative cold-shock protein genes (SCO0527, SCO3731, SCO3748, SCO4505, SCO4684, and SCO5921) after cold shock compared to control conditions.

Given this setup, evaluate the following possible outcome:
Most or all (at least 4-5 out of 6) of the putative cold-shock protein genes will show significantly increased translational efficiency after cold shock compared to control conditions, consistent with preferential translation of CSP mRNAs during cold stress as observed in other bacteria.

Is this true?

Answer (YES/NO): NO